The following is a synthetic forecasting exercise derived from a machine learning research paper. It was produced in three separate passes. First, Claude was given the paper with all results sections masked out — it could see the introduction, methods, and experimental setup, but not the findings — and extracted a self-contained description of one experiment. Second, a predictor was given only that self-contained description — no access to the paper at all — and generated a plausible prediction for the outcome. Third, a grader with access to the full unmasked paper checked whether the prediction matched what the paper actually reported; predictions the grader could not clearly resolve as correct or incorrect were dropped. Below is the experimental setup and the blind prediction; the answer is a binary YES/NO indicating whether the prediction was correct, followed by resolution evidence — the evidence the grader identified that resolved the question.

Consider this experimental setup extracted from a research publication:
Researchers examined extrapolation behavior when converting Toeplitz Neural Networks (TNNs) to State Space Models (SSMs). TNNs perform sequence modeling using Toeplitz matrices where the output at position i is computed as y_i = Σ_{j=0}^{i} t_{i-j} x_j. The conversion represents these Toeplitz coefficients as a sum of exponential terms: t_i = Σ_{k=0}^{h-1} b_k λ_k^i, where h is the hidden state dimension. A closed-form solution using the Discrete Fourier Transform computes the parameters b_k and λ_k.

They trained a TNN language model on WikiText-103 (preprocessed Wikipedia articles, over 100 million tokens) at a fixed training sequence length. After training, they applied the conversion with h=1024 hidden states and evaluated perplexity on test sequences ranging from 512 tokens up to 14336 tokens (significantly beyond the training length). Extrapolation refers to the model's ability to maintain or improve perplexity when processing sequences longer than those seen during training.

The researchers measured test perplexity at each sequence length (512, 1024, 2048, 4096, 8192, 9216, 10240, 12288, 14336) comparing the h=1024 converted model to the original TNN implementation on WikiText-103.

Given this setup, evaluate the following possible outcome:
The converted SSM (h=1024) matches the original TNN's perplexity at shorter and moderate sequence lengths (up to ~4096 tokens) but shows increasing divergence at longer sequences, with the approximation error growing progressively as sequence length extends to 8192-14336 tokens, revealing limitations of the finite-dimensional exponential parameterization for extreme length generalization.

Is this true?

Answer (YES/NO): NO